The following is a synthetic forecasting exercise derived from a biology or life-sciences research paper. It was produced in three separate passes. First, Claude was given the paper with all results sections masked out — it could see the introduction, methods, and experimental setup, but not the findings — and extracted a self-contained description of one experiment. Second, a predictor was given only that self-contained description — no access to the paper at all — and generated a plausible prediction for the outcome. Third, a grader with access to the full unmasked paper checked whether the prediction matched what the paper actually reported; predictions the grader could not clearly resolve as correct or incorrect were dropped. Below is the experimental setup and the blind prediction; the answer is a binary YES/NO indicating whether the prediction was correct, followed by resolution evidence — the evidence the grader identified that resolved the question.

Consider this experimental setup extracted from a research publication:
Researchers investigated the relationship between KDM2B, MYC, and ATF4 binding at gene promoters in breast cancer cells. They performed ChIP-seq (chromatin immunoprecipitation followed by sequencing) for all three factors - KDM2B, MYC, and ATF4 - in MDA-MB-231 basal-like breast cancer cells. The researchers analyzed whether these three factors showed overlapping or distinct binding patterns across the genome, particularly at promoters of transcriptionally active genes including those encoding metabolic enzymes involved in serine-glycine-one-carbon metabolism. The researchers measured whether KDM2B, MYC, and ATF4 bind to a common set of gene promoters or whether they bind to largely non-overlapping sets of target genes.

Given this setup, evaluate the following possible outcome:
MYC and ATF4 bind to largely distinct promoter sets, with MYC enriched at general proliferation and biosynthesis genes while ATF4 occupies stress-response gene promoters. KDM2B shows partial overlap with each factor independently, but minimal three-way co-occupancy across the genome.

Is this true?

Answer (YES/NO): NO